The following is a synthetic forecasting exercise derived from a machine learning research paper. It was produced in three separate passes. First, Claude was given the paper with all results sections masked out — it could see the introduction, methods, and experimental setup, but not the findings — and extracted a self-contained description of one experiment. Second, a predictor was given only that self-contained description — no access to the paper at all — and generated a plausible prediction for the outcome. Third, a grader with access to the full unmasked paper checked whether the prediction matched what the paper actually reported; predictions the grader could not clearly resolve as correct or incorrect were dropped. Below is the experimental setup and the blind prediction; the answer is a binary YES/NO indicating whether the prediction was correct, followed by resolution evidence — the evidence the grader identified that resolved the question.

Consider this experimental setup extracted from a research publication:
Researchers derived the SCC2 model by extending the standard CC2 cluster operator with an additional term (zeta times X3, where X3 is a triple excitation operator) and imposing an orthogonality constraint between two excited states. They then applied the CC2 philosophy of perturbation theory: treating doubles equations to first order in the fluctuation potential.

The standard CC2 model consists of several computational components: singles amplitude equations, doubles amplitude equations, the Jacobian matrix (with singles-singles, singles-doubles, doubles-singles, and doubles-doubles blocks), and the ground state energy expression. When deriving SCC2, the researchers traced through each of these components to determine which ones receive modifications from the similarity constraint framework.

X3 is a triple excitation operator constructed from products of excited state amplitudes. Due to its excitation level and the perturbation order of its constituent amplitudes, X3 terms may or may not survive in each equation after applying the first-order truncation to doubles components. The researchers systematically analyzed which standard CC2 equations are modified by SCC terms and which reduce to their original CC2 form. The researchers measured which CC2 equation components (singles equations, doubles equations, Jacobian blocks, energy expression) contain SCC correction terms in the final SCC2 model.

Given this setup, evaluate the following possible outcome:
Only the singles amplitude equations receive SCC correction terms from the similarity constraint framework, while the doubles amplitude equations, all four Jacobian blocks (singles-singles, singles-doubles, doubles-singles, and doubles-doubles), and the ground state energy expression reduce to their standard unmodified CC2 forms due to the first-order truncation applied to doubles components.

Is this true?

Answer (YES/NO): YES